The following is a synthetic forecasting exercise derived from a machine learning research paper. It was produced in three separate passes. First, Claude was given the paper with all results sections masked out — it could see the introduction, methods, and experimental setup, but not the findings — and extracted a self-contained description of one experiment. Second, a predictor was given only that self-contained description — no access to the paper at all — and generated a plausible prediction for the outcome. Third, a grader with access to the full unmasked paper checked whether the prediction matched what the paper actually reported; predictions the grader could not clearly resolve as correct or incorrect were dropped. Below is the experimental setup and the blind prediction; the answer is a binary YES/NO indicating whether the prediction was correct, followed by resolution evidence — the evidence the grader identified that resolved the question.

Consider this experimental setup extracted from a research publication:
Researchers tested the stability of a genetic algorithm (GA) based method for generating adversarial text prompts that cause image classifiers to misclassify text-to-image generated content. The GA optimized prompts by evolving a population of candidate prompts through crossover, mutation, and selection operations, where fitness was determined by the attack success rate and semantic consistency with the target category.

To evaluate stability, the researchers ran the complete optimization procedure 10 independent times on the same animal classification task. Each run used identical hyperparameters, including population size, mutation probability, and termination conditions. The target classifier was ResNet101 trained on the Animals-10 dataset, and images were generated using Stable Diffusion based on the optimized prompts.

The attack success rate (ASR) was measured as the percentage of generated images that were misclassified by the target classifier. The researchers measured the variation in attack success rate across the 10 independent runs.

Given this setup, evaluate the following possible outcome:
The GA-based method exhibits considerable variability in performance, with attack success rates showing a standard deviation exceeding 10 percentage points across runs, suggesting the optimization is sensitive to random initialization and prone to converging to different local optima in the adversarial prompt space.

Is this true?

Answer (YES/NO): NO